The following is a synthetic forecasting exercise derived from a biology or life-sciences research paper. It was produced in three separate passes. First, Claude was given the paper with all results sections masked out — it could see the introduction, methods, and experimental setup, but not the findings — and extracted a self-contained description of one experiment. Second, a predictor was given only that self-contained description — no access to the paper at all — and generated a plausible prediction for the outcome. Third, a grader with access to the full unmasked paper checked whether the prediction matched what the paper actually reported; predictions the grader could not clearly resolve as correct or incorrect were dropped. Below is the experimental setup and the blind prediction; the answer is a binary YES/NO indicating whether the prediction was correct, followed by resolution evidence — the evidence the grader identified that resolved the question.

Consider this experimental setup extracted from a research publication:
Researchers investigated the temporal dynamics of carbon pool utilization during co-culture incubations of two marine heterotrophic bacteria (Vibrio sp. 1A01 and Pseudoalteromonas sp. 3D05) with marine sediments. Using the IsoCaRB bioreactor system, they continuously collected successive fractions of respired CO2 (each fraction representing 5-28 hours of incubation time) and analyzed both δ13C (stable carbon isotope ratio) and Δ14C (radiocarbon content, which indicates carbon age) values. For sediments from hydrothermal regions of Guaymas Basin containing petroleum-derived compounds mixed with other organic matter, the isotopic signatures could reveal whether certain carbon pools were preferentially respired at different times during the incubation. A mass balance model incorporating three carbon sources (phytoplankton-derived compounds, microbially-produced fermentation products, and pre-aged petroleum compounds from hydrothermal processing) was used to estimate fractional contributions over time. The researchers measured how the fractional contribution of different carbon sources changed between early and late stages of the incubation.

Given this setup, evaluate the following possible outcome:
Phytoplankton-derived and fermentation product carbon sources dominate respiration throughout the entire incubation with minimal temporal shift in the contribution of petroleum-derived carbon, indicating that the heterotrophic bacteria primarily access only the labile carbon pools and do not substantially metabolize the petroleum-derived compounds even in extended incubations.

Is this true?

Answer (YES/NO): NO